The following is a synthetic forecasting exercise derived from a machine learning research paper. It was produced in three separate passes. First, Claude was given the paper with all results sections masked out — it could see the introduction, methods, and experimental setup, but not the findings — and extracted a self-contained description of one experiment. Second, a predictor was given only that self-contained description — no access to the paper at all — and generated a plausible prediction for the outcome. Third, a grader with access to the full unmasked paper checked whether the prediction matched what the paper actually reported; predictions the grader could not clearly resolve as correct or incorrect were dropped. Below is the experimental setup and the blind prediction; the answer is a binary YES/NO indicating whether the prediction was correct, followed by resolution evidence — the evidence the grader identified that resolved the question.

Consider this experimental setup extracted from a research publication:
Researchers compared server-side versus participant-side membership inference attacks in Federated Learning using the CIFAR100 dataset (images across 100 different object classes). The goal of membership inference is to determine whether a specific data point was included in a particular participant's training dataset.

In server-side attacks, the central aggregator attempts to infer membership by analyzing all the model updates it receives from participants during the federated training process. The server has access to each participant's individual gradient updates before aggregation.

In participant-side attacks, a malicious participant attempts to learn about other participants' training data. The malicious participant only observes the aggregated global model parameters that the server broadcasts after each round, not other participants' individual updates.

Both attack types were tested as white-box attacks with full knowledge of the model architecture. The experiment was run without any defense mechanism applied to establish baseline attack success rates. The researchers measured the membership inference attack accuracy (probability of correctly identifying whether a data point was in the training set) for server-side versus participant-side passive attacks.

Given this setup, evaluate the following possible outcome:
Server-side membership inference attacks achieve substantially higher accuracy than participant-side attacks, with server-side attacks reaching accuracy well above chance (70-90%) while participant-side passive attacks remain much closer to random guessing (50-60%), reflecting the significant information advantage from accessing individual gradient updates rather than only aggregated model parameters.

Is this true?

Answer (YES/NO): NO